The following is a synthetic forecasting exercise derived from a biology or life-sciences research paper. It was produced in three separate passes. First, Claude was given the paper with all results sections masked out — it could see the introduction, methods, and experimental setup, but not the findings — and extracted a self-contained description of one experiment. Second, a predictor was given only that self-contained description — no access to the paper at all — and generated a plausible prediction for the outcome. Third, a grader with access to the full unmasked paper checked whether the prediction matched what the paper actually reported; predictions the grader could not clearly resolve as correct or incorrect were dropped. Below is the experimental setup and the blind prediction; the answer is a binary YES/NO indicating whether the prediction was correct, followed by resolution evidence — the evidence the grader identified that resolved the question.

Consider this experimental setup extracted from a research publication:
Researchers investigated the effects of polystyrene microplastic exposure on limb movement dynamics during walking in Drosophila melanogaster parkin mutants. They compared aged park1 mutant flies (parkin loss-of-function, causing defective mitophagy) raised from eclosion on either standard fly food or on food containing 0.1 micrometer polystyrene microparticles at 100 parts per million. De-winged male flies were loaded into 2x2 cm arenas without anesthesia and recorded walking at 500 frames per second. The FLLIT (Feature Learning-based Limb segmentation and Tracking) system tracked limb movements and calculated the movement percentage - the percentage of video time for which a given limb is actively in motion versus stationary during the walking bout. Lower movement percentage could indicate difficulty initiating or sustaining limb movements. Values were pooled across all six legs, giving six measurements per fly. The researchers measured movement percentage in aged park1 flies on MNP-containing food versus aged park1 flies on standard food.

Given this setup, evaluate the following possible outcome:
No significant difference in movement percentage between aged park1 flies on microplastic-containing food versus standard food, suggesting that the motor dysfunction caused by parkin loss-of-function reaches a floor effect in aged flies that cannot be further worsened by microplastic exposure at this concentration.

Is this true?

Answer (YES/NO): NO